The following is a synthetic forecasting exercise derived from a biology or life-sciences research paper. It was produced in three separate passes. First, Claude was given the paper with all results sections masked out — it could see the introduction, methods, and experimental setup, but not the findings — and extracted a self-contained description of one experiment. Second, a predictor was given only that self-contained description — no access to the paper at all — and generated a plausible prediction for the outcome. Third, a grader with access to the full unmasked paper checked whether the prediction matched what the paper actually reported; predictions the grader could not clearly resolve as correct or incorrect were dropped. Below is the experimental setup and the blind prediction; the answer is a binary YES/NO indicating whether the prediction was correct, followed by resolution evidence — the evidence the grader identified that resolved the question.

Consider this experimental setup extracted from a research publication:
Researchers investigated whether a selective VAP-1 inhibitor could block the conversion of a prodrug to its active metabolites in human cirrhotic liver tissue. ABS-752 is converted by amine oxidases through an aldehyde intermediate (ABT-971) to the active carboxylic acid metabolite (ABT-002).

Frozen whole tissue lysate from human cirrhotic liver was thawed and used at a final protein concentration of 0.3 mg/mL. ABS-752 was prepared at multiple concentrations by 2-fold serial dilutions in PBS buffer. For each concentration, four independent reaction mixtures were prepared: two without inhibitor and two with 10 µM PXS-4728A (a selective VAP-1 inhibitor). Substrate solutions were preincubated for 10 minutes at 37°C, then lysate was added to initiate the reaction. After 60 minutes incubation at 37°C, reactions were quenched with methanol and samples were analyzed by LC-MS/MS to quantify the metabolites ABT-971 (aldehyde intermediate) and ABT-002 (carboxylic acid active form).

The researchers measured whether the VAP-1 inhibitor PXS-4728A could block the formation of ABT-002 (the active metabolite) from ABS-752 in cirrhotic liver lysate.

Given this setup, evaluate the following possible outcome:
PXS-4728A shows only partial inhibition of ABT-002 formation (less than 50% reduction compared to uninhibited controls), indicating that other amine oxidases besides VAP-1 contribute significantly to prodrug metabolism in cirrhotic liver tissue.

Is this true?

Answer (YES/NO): NO